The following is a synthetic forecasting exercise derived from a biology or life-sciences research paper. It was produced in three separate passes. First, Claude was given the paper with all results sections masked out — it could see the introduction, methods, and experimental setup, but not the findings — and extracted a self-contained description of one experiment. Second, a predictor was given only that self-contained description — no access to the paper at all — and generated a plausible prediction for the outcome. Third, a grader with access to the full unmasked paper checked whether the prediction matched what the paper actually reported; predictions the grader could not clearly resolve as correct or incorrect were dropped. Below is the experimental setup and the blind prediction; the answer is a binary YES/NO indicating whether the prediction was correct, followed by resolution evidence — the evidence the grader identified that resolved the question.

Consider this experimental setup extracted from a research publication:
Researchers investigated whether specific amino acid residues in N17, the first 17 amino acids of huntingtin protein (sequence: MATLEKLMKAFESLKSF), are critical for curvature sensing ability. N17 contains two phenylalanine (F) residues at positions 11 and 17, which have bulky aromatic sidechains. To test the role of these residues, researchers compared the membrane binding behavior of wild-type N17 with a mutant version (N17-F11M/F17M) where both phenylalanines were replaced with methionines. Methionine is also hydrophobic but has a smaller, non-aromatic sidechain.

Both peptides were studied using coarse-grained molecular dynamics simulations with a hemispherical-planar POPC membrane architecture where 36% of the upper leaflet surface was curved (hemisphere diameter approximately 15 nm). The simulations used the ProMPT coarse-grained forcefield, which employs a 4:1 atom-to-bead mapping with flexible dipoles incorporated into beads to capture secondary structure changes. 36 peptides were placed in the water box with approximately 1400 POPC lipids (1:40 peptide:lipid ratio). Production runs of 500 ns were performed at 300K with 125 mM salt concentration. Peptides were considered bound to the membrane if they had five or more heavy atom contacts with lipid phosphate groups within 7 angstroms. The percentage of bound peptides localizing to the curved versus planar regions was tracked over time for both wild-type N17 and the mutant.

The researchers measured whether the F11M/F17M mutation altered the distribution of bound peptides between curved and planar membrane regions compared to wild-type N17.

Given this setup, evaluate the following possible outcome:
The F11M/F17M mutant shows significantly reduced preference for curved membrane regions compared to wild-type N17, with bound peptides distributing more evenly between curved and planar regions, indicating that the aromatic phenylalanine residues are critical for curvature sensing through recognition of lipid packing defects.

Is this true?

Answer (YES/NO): YES